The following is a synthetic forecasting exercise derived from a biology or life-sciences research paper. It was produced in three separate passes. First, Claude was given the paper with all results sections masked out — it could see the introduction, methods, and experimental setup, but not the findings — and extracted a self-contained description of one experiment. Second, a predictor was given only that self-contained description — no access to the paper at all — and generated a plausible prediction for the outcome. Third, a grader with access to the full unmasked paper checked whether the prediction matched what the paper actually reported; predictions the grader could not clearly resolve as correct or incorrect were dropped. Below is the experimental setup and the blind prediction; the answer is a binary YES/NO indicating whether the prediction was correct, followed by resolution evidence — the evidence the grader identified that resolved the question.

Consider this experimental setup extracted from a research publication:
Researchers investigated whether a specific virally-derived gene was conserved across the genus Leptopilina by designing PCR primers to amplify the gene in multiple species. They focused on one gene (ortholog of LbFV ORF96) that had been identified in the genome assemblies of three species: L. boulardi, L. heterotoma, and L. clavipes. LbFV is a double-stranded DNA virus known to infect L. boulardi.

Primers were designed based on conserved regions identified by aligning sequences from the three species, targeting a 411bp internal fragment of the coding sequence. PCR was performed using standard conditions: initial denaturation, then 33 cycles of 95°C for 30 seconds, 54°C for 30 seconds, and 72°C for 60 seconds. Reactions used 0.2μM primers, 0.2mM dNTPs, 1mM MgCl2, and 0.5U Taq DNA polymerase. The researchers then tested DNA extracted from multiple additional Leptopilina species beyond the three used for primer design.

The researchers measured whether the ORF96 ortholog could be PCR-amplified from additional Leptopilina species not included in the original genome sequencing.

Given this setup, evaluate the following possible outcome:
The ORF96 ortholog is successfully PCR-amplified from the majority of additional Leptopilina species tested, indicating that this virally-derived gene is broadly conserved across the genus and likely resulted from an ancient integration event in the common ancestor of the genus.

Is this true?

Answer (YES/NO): YES